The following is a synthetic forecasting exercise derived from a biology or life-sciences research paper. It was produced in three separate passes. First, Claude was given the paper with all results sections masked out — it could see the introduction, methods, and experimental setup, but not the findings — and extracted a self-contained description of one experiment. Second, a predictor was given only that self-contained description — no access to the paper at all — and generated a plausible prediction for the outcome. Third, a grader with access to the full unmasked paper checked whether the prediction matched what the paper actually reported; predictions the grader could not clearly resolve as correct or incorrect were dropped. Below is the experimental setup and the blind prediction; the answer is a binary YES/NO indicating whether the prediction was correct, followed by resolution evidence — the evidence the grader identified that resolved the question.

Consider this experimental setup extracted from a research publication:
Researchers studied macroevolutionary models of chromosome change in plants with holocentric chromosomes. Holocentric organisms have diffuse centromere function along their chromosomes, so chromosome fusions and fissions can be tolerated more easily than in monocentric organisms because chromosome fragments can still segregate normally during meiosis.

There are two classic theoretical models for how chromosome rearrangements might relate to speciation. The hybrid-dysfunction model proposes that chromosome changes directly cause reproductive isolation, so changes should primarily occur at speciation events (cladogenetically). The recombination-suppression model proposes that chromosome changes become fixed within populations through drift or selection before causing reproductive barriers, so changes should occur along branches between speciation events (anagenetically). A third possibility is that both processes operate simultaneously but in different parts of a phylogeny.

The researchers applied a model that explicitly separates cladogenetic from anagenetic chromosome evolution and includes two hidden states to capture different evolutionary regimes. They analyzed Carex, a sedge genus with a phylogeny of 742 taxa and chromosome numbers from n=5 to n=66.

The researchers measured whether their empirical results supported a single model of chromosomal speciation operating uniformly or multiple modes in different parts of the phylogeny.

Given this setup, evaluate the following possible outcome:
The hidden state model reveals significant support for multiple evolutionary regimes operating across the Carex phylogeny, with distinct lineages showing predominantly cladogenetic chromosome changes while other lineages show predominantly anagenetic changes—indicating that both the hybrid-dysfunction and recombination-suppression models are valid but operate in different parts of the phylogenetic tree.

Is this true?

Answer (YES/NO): NO